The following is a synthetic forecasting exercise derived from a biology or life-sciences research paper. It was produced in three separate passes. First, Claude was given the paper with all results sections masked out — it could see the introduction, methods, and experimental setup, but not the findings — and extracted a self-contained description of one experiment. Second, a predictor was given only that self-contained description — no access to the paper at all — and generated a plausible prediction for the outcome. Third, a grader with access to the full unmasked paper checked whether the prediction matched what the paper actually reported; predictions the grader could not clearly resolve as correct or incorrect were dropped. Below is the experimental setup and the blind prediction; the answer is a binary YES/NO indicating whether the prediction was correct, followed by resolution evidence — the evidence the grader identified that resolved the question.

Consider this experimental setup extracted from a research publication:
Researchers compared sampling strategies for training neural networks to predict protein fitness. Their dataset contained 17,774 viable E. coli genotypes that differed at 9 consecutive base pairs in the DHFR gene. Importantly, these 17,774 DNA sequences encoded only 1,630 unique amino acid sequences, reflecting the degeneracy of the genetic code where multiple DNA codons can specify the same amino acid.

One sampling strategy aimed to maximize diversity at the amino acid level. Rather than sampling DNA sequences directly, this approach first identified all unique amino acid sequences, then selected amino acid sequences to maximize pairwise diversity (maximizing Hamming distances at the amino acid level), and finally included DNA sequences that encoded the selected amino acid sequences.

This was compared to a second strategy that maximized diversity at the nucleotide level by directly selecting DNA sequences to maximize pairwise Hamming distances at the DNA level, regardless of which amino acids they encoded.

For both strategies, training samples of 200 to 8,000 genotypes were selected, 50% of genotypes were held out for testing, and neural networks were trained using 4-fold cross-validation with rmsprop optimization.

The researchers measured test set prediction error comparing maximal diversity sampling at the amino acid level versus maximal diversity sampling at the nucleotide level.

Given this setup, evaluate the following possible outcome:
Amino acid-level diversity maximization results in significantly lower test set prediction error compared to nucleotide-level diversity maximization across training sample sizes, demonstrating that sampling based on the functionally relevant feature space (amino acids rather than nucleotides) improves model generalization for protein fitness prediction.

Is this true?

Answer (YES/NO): NO